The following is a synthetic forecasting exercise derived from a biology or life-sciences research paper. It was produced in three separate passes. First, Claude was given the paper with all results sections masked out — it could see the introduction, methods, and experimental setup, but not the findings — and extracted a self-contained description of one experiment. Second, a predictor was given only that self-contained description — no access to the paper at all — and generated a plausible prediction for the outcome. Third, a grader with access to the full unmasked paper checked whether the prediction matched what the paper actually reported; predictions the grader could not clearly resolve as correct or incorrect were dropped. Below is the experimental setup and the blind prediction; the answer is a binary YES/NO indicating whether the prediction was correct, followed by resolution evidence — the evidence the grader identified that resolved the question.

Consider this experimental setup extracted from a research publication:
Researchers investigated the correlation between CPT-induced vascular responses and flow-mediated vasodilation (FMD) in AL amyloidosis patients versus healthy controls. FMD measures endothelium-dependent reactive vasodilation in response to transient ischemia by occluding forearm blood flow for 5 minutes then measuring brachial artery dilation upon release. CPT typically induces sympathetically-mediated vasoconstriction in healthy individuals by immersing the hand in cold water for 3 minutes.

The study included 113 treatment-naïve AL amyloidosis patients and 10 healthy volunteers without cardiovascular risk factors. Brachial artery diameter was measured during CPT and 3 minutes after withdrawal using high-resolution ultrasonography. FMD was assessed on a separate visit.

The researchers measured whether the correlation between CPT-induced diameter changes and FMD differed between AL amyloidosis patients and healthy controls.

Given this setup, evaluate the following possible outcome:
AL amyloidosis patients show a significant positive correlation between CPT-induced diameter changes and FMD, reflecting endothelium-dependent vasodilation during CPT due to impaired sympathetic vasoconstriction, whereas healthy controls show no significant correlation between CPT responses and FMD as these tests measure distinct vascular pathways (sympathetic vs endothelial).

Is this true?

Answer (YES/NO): YES